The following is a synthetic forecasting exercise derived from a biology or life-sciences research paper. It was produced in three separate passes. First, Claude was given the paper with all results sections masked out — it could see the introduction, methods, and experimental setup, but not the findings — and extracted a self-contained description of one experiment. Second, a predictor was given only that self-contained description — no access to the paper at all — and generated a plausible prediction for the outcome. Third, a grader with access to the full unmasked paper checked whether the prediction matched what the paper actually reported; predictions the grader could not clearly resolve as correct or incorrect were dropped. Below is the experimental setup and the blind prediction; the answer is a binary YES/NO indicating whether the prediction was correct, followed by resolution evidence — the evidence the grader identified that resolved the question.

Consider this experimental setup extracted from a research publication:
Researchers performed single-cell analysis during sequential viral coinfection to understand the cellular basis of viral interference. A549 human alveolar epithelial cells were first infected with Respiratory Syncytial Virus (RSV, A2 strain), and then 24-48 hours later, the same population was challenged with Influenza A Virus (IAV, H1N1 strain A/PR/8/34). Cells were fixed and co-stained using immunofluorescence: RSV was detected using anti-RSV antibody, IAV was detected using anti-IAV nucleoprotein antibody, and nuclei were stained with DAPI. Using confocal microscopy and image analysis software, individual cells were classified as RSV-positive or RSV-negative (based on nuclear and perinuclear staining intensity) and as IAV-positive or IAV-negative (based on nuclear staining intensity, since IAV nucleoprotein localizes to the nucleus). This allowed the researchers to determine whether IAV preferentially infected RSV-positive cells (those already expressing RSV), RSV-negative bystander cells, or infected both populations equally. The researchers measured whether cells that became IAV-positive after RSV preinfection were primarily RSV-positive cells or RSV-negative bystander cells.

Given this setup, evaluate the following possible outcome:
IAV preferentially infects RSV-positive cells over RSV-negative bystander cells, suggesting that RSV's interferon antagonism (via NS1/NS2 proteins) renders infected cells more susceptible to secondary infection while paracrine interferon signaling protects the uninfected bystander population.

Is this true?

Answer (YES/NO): YES